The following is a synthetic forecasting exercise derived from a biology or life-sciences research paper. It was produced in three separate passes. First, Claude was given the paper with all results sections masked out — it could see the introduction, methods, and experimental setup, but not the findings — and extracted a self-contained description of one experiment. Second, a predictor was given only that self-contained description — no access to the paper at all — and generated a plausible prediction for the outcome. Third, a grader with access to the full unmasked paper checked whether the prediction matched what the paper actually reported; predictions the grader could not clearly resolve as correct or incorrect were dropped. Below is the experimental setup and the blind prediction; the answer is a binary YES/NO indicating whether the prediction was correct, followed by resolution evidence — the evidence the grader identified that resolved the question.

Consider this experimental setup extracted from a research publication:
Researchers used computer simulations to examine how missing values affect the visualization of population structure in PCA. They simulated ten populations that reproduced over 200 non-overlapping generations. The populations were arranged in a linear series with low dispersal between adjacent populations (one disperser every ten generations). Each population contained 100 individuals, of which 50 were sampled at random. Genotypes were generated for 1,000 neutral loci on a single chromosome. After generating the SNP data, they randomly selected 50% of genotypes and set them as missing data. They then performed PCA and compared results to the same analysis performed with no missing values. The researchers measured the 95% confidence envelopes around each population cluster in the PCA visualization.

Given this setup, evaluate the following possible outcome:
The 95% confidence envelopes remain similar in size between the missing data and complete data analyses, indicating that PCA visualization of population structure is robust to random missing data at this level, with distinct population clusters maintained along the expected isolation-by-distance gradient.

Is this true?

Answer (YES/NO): NO